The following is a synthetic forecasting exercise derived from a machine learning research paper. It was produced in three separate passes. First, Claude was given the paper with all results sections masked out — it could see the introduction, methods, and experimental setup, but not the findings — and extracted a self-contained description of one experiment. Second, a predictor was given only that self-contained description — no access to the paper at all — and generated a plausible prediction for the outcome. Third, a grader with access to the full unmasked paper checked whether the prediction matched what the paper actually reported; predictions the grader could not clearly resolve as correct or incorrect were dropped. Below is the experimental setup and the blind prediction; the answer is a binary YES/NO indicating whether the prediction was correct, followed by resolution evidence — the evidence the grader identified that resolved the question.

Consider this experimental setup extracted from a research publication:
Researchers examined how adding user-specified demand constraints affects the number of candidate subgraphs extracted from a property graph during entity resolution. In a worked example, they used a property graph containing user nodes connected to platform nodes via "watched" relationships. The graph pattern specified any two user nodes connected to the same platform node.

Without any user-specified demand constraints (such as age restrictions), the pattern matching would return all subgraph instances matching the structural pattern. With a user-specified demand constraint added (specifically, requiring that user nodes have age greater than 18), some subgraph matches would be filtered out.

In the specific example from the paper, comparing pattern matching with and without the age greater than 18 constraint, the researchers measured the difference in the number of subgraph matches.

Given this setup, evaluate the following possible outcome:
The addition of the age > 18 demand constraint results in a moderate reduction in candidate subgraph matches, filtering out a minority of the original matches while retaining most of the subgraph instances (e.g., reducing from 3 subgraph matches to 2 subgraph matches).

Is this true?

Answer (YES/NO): NO